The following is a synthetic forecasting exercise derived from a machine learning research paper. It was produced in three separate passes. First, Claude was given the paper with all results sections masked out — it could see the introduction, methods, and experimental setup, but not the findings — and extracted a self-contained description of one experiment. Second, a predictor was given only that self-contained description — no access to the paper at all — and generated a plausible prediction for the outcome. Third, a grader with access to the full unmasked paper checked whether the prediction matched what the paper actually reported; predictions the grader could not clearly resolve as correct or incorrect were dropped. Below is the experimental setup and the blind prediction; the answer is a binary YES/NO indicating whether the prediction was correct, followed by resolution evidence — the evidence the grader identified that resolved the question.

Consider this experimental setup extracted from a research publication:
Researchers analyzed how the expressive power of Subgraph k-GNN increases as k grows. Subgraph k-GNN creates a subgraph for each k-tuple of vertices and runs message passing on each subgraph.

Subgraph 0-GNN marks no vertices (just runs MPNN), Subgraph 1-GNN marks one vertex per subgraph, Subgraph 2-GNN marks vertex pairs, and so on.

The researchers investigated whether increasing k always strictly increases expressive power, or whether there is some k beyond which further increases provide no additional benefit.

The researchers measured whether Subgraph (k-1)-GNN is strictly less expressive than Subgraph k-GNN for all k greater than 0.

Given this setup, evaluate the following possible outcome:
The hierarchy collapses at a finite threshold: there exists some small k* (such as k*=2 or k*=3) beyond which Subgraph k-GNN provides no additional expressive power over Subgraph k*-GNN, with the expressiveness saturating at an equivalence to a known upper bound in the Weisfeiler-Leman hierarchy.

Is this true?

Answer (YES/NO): NO